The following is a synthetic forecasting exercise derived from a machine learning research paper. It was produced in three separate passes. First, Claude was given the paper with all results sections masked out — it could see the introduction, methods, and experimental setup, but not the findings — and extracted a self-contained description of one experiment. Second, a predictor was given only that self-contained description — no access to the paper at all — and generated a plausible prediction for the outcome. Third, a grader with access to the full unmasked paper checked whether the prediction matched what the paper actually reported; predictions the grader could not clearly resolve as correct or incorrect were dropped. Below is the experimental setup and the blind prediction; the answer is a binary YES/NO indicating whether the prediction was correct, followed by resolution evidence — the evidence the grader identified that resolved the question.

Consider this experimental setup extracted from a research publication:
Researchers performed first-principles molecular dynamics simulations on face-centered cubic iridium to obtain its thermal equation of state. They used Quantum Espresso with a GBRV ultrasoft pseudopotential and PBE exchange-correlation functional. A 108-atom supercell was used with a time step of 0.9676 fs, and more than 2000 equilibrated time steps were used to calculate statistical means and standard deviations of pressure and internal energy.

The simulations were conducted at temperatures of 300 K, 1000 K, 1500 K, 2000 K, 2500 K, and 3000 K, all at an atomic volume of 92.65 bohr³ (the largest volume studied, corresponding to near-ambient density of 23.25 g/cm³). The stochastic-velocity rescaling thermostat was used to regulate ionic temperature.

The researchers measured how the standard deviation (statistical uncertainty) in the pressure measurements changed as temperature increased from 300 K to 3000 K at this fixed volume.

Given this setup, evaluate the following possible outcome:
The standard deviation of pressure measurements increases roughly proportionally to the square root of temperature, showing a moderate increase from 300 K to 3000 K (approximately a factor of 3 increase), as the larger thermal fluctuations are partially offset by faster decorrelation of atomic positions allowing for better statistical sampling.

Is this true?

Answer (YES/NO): NO